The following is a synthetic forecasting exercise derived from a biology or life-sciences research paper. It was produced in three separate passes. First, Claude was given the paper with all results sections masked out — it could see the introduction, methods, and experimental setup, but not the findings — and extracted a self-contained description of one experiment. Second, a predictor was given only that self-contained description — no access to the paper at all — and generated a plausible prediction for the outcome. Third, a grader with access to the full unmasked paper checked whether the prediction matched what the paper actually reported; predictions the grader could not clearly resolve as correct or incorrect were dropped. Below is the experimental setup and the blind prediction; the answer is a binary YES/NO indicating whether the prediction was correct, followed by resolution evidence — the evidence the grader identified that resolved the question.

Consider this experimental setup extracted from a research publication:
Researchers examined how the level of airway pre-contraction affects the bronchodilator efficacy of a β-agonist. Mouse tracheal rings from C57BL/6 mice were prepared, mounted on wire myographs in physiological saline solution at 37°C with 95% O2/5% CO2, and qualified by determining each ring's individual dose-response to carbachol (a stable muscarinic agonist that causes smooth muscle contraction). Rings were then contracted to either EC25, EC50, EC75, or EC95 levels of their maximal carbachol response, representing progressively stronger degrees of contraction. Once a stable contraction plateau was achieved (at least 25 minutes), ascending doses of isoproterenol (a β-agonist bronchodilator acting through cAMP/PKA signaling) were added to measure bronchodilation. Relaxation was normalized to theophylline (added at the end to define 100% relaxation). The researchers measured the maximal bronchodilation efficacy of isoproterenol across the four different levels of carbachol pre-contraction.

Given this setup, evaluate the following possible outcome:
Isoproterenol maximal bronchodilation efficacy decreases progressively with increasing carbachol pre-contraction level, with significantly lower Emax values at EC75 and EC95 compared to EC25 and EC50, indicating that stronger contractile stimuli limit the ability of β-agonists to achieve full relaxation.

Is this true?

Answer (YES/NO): YES